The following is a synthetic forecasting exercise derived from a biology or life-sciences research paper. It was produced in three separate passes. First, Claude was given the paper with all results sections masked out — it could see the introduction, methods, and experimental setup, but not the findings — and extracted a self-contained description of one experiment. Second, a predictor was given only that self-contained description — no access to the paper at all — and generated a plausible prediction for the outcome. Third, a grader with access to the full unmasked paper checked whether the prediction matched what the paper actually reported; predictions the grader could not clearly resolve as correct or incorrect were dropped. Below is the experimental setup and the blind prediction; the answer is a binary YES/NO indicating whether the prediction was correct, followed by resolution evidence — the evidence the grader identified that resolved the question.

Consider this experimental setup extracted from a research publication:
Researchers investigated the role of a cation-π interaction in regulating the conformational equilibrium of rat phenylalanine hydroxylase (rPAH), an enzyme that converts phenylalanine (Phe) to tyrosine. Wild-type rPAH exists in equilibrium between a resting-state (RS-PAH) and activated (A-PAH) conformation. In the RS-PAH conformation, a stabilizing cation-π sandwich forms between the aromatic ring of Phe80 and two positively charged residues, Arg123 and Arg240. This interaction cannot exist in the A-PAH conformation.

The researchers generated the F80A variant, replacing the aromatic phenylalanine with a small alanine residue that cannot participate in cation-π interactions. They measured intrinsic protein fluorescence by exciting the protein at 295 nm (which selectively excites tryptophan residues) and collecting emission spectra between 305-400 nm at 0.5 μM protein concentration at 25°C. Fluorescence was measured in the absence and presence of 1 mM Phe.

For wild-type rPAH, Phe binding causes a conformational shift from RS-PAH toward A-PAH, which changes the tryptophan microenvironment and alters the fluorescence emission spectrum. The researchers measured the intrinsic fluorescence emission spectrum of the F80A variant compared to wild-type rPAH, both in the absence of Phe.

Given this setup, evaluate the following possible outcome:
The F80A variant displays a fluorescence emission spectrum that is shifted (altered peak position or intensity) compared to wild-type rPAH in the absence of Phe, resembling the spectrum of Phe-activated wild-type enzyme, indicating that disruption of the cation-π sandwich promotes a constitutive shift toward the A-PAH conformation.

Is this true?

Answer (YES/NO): NO